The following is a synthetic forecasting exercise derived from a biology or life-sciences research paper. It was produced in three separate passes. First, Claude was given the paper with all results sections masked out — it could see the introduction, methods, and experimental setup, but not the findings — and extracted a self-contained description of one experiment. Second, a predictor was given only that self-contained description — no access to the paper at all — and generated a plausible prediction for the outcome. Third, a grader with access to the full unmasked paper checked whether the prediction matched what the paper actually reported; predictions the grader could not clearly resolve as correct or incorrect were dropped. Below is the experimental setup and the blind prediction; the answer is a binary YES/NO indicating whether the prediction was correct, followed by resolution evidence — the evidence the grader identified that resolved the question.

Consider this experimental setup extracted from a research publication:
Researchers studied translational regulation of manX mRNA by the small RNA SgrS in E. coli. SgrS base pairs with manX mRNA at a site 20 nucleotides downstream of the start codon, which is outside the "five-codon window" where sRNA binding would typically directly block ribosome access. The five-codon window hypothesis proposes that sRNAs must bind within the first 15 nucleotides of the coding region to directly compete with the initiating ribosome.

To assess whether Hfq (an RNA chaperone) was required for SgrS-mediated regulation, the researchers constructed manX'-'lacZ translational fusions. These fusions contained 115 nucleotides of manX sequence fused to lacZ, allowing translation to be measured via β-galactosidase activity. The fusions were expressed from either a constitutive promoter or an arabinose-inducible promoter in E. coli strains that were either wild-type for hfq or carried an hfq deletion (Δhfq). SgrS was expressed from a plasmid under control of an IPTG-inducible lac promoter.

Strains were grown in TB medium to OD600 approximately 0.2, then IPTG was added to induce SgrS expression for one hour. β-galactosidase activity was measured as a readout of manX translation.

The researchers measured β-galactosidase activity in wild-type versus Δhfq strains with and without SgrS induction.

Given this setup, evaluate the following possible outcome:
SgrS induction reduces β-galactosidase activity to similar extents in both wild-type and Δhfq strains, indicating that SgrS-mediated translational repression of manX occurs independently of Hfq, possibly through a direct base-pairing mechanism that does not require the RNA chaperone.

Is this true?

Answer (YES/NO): NO